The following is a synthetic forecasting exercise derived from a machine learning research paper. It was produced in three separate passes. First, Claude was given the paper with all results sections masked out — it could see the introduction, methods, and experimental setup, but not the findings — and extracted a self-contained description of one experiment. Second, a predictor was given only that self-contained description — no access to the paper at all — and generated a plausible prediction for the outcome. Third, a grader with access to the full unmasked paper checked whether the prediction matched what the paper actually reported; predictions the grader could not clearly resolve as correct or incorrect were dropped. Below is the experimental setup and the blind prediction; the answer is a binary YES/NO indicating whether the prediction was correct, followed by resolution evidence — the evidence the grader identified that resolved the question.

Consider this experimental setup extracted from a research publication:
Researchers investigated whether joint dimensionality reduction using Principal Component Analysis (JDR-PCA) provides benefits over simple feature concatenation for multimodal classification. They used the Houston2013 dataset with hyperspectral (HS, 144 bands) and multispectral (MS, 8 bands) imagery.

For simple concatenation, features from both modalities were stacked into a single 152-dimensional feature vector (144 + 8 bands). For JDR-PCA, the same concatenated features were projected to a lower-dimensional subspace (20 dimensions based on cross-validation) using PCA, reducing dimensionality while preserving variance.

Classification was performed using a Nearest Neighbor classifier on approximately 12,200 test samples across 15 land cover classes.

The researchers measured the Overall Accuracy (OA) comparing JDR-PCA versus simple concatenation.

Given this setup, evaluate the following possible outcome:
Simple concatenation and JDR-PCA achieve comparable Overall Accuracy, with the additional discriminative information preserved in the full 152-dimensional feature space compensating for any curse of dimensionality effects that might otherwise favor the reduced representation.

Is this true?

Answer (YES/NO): YES